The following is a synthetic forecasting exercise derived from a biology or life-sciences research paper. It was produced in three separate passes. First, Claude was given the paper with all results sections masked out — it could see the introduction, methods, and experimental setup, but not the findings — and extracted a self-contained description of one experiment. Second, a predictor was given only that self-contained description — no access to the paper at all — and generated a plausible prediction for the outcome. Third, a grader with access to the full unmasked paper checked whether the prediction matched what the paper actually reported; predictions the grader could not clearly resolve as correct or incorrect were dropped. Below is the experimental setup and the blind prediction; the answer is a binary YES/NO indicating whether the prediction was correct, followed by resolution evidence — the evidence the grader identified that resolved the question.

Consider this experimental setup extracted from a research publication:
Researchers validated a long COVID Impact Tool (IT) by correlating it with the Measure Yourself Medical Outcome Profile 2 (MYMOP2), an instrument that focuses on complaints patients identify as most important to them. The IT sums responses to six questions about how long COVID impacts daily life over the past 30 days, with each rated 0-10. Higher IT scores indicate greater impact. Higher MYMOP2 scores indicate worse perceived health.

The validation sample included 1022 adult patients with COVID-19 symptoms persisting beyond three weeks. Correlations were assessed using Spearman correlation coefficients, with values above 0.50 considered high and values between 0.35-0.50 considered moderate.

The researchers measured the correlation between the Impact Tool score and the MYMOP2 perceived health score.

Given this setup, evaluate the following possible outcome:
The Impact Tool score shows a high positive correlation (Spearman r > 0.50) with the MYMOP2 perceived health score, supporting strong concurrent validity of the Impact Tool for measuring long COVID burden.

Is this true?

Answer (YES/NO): NO